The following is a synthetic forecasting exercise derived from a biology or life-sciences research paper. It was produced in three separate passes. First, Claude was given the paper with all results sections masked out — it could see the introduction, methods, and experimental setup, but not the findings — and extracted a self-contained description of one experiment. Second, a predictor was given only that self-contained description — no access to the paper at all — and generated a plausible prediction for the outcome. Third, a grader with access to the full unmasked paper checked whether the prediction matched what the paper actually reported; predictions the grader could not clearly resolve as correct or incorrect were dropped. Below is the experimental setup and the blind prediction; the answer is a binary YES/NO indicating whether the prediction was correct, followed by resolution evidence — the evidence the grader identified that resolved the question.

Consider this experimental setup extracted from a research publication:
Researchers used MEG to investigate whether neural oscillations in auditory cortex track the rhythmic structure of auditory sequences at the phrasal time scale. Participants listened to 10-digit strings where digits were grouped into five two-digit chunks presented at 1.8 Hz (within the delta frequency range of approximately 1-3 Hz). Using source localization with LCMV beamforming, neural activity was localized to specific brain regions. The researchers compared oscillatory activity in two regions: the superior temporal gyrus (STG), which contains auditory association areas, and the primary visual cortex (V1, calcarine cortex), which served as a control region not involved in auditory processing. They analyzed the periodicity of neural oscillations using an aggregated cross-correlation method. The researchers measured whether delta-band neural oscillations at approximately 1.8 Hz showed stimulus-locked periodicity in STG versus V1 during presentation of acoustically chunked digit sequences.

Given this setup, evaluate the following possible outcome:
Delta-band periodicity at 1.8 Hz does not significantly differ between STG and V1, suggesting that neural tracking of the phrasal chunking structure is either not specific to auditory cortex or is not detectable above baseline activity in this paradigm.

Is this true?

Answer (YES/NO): NO